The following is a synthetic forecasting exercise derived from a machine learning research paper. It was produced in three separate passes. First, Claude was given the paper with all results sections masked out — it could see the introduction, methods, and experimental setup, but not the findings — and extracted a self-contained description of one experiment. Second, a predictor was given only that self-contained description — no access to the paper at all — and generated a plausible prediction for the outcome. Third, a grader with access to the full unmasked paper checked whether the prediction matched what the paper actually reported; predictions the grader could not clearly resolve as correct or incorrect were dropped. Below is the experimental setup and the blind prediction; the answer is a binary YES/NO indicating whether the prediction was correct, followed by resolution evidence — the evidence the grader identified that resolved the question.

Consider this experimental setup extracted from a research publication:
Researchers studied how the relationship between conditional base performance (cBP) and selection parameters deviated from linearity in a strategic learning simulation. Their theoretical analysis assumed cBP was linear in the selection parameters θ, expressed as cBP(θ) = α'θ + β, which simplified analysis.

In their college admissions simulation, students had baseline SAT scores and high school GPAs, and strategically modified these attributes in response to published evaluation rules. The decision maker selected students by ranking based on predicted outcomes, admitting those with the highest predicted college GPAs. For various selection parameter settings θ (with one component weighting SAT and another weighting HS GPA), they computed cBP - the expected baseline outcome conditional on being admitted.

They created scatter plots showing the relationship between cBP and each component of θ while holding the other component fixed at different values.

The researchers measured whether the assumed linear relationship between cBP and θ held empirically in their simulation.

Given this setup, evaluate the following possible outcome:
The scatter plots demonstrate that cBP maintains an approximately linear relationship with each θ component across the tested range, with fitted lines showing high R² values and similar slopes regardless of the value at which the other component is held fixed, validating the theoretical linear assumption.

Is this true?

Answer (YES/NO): NO